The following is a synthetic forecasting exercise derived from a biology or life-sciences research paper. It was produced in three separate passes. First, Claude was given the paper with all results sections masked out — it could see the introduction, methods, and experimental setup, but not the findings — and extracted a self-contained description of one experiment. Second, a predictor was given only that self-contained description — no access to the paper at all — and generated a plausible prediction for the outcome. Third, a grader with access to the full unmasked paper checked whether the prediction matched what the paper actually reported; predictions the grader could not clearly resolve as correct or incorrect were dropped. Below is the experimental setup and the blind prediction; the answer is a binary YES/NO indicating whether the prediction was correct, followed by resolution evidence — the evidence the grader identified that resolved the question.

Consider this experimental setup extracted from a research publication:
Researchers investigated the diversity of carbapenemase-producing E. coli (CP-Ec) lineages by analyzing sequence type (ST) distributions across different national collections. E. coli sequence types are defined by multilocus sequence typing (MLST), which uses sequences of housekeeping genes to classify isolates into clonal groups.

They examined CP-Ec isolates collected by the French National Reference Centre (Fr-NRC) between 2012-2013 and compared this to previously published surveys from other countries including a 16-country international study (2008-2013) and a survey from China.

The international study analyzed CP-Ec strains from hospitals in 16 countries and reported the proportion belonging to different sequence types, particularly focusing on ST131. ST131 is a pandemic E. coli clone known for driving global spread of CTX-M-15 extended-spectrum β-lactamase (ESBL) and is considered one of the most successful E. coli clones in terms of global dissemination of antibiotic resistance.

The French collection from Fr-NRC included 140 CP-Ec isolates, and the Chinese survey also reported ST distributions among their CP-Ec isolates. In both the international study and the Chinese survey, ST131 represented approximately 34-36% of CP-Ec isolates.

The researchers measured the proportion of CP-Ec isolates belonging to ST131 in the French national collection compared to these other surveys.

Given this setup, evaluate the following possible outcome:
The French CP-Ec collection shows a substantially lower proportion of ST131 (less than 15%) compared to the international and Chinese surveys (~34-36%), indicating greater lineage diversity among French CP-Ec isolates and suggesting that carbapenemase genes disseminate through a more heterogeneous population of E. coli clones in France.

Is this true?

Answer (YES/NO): YES